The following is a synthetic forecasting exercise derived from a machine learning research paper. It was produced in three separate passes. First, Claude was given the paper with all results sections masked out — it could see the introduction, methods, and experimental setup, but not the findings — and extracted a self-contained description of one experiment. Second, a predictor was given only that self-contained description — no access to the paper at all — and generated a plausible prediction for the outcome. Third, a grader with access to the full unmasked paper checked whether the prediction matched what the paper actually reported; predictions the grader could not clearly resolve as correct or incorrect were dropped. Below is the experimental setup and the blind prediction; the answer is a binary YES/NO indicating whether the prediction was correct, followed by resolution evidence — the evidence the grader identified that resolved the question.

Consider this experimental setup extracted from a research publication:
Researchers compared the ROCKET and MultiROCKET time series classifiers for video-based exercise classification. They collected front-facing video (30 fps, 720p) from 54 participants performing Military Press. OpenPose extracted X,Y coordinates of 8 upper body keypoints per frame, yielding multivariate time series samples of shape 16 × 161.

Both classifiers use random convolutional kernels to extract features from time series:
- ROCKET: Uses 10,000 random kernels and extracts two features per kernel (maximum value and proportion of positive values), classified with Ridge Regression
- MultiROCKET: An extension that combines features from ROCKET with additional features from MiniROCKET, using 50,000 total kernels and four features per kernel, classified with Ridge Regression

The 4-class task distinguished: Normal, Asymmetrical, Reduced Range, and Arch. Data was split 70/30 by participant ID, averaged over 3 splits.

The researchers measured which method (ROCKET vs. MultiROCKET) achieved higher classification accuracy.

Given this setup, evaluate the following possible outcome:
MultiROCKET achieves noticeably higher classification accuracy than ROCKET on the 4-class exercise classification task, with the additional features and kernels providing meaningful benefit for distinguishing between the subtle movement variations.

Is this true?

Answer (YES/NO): NO